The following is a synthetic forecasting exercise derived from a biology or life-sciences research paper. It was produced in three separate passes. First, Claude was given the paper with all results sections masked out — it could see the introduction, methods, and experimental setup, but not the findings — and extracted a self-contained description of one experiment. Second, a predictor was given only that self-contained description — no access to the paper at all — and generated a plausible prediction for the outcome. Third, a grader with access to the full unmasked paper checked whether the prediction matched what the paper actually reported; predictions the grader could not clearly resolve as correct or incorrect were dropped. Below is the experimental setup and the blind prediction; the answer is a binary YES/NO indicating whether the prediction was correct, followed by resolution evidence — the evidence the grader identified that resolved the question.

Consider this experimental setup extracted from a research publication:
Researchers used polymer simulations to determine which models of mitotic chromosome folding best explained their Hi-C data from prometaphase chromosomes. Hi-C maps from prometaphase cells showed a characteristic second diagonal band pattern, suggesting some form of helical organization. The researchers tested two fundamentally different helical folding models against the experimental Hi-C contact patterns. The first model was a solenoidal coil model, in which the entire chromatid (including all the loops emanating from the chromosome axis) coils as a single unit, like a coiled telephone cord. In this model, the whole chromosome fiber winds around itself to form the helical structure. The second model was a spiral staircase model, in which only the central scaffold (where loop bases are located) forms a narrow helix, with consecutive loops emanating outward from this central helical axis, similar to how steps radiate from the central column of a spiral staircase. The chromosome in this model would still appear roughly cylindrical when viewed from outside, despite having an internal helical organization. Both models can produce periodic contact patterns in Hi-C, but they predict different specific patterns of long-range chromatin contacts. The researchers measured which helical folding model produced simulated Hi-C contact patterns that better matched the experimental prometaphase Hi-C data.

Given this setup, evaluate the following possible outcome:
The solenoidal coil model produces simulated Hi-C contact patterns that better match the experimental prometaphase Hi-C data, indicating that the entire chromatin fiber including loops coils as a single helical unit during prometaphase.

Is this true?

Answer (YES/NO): NO